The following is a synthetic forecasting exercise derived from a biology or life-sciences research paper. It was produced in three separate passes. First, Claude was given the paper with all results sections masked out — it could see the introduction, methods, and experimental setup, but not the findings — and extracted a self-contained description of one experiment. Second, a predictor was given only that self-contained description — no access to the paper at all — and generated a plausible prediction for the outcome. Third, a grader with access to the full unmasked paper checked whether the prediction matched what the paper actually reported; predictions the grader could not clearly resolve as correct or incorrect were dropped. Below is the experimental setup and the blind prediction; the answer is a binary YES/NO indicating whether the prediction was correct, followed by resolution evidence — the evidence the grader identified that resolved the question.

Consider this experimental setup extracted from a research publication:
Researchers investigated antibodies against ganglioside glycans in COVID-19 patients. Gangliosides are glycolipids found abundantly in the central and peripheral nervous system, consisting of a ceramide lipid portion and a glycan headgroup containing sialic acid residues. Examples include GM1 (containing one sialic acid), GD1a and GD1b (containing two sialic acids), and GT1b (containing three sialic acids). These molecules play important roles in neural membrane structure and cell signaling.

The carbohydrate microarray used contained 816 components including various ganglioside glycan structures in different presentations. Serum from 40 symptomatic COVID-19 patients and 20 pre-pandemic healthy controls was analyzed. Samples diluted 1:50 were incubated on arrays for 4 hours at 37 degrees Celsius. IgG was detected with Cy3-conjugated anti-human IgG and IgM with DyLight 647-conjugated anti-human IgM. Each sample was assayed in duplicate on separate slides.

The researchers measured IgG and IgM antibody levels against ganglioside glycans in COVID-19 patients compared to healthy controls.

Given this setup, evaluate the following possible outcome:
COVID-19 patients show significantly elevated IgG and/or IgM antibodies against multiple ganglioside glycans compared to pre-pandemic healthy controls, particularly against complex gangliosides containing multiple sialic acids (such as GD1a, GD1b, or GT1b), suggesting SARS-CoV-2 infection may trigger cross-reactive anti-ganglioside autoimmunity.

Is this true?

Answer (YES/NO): NO